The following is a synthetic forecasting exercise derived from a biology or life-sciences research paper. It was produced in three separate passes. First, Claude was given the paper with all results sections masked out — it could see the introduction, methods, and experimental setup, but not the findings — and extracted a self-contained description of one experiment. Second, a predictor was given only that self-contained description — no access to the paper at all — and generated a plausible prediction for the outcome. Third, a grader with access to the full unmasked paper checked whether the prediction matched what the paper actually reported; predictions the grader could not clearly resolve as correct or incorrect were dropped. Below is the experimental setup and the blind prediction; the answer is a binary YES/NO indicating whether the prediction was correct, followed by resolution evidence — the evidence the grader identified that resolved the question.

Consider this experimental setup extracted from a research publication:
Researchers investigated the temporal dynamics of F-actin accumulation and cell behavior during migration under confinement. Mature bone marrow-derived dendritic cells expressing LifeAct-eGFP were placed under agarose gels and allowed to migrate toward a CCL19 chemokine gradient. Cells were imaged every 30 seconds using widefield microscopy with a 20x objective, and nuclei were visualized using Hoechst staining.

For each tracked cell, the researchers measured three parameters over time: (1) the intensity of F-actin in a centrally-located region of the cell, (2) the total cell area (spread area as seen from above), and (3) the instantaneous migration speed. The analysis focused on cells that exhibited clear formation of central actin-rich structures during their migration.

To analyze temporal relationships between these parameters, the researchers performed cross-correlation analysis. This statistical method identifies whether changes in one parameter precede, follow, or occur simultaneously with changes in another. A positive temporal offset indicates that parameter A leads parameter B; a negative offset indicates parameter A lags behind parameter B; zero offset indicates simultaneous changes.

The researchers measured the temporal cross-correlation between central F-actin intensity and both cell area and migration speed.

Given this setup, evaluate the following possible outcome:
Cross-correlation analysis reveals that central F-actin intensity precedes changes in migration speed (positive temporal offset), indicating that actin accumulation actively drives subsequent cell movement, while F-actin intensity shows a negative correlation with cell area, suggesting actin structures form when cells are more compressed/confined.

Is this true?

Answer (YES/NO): NO